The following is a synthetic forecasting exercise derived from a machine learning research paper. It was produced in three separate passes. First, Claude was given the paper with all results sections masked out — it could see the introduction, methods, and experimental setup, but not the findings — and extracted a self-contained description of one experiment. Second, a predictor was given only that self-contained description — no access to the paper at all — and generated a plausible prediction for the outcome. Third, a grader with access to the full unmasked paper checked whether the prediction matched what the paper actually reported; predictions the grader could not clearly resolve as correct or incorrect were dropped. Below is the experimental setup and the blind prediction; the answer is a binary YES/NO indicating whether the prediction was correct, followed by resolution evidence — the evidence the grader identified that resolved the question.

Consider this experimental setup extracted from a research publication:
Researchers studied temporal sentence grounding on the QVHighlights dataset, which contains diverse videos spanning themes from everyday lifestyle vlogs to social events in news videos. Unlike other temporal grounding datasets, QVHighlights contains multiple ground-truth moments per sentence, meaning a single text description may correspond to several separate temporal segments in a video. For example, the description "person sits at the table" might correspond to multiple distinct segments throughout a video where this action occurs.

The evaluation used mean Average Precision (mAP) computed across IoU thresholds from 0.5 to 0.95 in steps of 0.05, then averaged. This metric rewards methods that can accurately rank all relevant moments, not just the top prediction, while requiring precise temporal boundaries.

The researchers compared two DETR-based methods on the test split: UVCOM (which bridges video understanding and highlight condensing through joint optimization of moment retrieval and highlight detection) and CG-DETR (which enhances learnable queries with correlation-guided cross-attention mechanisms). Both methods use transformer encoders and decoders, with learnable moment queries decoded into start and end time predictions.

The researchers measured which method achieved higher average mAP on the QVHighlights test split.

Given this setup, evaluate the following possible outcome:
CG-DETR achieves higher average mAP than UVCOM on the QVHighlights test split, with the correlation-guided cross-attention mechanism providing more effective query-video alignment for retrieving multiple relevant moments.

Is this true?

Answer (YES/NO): NO